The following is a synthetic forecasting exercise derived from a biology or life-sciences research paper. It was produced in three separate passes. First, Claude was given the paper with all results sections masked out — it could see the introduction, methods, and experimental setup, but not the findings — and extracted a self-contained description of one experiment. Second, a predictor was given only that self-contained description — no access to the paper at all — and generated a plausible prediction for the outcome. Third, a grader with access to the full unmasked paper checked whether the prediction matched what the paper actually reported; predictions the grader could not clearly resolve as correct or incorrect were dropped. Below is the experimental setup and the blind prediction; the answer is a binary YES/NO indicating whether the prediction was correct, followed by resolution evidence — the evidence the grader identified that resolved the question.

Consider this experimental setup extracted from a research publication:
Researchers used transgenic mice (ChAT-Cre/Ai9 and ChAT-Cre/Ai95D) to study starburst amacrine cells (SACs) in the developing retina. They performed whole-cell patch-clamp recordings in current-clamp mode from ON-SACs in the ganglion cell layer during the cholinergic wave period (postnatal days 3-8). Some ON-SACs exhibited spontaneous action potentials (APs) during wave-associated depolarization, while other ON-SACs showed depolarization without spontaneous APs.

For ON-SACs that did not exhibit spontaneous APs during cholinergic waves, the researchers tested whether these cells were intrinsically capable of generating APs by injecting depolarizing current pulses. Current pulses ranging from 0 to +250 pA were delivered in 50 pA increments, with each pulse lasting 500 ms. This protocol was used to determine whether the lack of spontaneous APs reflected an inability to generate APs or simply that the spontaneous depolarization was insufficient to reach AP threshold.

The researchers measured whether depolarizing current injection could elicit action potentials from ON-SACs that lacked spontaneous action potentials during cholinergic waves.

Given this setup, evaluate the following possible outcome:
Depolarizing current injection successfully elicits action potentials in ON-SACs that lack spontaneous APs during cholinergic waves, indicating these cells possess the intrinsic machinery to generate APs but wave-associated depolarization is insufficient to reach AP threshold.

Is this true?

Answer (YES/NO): NO